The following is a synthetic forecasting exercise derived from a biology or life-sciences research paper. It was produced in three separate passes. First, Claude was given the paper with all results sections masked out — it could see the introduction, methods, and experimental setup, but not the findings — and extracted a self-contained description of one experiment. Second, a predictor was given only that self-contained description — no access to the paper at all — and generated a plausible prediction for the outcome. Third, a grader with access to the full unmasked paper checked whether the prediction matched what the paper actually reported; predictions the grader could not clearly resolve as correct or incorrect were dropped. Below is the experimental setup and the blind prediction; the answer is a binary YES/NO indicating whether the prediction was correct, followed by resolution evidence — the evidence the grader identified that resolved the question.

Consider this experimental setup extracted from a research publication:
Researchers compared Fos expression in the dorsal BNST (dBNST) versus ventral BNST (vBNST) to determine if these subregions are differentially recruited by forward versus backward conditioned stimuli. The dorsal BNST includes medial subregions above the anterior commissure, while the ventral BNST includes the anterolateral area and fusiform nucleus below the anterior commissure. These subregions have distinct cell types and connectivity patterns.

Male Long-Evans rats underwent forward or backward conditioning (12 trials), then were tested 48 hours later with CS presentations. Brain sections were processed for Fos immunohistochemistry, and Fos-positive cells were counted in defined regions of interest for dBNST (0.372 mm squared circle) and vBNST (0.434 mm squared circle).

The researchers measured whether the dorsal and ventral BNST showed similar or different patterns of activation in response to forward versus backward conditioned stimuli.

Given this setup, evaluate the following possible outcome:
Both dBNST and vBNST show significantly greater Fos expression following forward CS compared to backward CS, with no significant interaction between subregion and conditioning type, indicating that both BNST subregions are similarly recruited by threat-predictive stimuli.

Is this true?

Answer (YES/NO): NO